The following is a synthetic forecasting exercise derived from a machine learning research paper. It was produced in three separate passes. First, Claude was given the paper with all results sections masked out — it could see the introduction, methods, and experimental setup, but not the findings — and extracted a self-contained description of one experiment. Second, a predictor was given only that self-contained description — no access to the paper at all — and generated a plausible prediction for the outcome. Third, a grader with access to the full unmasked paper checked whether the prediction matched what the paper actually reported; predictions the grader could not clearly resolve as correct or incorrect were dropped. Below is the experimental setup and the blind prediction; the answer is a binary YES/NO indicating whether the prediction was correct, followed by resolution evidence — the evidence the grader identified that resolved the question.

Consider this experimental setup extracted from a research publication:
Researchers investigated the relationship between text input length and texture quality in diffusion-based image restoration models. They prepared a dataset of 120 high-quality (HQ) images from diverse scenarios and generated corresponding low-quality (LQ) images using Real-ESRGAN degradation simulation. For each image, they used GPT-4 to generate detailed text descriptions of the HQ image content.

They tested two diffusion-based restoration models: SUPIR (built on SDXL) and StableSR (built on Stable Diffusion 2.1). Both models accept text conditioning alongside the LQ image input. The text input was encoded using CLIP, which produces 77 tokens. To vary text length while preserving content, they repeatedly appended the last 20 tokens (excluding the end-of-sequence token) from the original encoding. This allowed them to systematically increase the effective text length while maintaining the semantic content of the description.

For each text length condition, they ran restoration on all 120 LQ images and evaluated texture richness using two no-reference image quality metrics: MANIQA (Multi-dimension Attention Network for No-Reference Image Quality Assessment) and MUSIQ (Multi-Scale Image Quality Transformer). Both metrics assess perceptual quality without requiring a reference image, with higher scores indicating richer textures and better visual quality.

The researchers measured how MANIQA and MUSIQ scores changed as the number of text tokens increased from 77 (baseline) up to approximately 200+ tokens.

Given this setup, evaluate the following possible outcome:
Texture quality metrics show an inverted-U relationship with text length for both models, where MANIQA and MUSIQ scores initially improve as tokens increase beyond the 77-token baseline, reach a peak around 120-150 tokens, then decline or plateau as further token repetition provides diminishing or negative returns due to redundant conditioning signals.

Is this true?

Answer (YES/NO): NO